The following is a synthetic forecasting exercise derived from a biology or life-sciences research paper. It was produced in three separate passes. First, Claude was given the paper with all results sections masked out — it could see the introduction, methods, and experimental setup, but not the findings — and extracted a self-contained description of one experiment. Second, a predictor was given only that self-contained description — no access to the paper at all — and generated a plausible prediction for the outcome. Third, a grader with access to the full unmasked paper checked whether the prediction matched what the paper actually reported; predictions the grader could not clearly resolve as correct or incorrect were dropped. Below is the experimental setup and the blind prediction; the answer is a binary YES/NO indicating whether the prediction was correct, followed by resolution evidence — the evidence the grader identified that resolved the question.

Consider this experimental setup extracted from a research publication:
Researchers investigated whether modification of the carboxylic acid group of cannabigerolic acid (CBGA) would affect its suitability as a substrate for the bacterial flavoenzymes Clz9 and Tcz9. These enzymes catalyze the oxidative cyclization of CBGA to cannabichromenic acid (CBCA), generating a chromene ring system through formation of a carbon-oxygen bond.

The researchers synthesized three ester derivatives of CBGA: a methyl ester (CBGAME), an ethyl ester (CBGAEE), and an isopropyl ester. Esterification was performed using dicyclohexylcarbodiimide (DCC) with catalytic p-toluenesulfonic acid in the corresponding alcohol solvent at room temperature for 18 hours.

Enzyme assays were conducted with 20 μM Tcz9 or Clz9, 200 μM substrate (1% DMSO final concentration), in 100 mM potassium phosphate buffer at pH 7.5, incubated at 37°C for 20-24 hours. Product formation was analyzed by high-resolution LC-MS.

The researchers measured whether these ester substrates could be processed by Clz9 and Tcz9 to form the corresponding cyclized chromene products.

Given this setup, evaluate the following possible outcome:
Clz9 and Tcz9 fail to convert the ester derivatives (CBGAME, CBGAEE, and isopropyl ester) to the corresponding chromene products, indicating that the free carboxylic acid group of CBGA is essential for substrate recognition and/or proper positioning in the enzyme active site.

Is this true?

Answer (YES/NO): NO